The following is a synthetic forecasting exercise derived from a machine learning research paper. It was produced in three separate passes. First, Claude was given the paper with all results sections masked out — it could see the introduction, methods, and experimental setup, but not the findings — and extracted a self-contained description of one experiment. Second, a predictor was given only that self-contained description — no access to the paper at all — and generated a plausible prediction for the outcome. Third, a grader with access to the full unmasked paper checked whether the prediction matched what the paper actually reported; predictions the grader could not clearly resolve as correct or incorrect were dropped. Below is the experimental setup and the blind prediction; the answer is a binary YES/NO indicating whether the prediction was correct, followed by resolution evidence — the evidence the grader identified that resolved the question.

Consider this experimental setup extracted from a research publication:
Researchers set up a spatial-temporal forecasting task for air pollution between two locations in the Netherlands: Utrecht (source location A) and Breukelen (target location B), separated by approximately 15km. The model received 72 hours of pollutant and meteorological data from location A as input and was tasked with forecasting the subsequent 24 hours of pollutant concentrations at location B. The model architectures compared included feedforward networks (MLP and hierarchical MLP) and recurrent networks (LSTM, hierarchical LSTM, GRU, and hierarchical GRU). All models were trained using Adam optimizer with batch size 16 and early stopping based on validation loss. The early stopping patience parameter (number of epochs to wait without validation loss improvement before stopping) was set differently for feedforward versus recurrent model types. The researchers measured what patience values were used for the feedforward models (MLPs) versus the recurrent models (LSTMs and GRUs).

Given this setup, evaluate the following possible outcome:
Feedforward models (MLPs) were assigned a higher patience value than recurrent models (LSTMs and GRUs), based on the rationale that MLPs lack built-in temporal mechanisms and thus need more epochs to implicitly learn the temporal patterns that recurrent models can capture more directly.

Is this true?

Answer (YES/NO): NO